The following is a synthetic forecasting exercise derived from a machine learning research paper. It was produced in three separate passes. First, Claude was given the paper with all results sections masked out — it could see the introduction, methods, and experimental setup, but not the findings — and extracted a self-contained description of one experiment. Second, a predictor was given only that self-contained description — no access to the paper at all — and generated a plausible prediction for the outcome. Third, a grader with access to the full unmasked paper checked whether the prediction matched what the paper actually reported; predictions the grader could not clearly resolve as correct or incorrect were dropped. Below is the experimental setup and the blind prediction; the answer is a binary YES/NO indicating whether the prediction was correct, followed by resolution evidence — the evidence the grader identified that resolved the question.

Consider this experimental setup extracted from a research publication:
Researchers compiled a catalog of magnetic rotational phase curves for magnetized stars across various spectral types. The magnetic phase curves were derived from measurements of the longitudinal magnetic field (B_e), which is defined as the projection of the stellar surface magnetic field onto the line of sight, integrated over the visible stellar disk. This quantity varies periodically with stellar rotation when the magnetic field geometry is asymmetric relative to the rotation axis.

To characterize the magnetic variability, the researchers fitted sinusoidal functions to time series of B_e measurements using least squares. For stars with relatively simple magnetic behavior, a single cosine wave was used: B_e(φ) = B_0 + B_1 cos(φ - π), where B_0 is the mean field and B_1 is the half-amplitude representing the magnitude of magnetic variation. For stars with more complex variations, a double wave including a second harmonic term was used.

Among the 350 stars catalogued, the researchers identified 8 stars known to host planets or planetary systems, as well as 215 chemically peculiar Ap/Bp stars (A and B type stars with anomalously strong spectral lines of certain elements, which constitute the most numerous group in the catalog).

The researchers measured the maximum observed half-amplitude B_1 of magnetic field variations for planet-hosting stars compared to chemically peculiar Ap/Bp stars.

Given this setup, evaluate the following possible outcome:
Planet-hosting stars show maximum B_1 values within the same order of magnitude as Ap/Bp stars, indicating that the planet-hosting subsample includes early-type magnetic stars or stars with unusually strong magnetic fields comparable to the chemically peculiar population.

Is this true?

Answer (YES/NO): NO